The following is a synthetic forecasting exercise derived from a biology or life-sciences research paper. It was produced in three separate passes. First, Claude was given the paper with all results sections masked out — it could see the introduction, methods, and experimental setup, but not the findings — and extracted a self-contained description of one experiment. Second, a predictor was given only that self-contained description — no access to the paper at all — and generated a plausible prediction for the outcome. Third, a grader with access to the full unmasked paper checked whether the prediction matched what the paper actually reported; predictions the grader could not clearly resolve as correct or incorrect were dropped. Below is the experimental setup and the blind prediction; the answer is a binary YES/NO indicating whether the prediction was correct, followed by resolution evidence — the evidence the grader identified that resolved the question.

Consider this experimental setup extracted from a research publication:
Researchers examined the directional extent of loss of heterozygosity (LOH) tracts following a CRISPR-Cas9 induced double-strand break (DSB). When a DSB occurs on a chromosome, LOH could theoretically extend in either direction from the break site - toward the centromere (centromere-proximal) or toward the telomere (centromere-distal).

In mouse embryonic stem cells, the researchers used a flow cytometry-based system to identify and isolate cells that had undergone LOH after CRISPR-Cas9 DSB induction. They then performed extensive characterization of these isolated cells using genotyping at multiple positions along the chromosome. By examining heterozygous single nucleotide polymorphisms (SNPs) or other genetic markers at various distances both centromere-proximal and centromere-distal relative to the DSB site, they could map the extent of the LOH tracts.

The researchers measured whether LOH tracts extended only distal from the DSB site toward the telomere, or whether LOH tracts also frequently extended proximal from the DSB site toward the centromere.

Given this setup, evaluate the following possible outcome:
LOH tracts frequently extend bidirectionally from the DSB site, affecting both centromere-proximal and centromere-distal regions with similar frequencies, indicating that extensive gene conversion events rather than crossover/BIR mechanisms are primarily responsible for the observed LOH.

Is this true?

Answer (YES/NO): NO